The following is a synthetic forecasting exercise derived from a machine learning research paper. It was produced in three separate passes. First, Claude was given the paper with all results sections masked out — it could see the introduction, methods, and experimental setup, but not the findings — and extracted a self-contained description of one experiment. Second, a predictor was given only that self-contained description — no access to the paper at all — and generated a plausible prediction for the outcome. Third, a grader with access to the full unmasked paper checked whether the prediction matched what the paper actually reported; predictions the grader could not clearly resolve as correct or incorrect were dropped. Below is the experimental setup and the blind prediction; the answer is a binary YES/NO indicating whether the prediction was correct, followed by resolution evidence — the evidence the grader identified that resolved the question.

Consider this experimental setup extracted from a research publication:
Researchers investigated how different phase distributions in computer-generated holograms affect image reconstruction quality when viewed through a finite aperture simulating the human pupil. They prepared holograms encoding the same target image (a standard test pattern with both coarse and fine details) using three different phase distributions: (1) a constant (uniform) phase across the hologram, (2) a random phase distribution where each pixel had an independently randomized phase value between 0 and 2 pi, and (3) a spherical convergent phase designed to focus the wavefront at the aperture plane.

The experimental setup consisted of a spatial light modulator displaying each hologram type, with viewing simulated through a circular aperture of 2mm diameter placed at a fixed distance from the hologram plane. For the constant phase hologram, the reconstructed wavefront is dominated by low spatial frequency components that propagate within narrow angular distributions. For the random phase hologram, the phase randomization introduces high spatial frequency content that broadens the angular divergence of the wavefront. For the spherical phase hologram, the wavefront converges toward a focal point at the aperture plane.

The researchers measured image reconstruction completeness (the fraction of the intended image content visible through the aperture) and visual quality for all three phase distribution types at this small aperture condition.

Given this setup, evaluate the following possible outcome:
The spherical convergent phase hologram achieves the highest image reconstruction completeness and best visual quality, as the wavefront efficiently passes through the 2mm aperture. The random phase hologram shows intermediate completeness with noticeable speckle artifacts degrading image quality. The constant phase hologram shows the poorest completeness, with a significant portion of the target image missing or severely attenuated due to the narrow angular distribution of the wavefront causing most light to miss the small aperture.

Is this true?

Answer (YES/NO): NO